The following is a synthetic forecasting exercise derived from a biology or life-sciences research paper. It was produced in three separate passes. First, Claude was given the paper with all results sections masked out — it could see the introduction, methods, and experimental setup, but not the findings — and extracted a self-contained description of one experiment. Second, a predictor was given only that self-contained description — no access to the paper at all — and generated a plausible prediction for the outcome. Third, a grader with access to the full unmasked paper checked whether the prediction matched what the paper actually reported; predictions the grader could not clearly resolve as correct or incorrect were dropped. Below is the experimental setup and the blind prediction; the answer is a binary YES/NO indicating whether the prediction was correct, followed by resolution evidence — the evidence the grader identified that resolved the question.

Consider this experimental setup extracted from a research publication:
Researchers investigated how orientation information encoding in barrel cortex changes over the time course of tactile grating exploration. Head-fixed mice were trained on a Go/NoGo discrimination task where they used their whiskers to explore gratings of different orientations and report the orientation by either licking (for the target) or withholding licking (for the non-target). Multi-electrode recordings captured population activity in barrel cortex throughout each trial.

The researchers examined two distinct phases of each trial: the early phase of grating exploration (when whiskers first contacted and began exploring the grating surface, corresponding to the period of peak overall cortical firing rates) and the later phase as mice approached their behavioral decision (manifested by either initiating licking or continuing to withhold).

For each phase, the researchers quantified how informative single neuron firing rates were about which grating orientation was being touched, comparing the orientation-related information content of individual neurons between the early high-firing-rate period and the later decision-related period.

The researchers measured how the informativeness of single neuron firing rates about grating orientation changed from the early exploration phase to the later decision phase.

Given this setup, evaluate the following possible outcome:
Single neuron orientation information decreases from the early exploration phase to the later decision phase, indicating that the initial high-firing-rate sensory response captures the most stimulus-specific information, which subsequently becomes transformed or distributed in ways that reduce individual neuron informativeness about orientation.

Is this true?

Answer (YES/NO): NO